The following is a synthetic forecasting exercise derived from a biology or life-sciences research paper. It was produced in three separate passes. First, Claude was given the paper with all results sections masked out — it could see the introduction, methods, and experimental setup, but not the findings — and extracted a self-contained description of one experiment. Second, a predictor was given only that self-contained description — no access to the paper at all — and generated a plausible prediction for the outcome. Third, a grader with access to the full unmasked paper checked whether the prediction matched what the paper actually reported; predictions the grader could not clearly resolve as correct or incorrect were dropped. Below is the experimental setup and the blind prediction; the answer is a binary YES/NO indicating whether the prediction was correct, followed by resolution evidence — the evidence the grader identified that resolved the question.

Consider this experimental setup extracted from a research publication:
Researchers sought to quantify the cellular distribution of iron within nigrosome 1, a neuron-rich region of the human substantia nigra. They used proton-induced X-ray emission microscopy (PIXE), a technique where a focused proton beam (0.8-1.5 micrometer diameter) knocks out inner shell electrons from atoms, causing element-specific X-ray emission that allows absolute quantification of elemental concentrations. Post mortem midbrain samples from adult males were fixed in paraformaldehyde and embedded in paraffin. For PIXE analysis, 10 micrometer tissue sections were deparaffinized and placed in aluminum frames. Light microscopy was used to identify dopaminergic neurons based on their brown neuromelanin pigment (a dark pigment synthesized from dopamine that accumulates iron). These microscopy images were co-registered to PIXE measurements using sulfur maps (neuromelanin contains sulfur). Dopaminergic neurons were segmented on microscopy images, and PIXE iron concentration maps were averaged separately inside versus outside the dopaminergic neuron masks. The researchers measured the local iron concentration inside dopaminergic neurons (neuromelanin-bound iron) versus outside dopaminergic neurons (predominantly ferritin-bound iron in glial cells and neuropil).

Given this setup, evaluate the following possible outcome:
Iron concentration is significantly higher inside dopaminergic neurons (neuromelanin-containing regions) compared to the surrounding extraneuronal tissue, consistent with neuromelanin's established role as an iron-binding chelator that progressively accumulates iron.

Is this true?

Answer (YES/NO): YES